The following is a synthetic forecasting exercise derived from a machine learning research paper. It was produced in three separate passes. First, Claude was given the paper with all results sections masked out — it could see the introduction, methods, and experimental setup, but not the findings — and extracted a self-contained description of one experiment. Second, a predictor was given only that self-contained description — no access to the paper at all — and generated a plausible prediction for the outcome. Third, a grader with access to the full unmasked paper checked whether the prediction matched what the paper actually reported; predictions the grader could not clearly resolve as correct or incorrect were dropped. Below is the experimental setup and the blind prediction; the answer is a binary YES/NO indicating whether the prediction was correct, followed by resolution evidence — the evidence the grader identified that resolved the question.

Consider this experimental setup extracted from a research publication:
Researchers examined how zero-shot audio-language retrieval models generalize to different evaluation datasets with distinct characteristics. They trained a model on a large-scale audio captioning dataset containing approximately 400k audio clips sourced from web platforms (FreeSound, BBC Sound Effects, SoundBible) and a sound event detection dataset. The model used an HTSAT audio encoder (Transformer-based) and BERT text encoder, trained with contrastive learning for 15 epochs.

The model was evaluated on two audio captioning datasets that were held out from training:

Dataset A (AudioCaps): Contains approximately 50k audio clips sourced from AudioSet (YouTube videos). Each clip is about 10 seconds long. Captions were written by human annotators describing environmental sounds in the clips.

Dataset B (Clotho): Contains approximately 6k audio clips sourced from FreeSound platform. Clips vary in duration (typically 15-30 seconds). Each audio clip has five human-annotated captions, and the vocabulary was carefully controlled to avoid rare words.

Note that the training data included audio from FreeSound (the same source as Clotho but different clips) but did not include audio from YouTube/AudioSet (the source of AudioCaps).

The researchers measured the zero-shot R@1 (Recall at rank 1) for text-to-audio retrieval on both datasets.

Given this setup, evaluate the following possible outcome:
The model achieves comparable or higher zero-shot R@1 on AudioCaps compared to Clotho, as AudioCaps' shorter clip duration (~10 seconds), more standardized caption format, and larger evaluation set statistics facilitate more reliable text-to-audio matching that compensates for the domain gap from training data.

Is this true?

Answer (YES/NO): YES